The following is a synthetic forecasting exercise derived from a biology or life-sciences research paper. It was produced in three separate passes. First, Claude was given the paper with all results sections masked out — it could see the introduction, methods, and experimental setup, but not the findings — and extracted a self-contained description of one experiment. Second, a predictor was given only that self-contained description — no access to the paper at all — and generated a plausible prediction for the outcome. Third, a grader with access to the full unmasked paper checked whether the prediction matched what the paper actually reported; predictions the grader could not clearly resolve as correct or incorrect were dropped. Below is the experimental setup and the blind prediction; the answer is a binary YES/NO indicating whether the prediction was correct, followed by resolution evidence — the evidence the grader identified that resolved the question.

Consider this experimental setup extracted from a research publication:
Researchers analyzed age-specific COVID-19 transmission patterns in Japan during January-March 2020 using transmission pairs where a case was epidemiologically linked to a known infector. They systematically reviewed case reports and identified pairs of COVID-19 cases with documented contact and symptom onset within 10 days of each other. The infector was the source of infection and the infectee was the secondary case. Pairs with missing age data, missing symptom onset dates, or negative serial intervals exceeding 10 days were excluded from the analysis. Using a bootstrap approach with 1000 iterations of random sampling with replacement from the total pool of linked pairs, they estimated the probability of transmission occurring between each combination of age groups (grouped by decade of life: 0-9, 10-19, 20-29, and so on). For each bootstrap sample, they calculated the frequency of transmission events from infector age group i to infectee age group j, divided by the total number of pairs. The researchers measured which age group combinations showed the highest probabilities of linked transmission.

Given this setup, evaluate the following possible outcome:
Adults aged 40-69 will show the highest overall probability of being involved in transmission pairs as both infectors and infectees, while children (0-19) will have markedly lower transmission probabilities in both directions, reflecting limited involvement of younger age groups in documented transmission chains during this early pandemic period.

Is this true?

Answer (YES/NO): NO